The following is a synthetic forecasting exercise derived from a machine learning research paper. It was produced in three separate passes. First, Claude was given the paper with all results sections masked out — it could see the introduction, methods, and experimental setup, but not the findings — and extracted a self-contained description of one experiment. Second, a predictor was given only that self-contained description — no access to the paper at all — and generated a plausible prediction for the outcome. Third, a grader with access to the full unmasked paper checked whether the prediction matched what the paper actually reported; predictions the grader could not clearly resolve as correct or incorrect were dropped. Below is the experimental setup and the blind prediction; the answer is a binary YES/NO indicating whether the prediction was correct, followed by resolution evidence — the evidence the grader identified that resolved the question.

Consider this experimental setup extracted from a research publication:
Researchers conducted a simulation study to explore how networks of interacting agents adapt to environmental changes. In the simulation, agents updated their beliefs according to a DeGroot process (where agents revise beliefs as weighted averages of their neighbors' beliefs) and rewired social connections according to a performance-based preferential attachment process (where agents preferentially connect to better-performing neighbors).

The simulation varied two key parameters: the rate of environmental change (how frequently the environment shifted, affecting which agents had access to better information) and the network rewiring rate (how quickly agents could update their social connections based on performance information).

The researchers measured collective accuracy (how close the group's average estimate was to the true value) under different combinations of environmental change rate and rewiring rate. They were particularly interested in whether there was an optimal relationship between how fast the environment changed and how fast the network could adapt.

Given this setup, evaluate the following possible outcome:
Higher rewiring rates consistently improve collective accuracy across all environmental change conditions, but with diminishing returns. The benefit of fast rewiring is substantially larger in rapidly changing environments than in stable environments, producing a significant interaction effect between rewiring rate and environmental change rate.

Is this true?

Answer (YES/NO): NO